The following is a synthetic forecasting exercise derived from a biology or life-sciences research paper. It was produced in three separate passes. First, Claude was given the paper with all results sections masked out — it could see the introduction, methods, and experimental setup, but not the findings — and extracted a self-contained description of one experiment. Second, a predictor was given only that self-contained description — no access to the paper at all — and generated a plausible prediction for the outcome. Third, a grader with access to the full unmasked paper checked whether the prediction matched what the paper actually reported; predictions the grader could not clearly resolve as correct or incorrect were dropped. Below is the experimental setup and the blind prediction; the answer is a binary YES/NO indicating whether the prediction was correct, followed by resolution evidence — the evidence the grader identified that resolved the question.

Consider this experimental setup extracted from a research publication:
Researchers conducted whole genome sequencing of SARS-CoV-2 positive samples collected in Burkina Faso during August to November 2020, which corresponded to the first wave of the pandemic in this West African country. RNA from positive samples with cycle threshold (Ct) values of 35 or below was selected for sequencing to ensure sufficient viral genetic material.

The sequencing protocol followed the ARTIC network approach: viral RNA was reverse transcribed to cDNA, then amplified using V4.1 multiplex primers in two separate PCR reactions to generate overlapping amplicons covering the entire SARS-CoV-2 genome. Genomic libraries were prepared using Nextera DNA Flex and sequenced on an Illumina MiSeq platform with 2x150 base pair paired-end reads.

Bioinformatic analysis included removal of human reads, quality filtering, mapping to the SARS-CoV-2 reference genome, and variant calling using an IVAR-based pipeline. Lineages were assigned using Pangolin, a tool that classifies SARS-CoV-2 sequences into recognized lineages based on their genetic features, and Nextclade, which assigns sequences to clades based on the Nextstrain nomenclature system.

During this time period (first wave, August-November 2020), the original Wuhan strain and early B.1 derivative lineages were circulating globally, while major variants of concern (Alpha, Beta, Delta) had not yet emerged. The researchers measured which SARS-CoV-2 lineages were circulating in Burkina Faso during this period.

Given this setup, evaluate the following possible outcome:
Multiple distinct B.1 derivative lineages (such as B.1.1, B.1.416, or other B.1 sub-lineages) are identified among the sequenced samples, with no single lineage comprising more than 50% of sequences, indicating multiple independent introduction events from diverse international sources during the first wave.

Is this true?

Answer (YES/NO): NO